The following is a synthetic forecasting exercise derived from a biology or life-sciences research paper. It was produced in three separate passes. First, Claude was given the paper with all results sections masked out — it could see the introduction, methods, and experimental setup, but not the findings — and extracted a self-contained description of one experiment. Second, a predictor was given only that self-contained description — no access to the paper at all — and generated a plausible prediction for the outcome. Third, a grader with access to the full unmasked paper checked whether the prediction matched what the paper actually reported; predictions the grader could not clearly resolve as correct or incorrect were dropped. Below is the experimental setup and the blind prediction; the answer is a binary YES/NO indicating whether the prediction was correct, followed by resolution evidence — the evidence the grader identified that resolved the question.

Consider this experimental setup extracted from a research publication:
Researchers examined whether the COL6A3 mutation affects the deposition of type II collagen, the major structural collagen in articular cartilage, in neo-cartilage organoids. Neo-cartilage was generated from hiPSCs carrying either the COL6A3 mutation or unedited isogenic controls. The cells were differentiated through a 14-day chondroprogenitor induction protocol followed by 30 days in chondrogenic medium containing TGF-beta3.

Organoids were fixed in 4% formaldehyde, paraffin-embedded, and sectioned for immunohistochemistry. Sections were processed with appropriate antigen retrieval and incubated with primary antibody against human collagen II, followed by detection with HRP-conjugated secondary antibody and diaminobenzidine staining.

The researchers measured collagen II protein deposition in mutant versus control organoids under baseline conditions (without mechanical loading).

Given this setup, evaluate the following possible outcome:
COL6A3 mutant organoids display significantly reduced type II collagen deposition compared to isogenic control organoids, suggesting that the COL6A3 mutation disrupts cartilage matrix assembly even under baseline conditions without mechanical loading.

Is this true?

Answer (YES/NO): NO